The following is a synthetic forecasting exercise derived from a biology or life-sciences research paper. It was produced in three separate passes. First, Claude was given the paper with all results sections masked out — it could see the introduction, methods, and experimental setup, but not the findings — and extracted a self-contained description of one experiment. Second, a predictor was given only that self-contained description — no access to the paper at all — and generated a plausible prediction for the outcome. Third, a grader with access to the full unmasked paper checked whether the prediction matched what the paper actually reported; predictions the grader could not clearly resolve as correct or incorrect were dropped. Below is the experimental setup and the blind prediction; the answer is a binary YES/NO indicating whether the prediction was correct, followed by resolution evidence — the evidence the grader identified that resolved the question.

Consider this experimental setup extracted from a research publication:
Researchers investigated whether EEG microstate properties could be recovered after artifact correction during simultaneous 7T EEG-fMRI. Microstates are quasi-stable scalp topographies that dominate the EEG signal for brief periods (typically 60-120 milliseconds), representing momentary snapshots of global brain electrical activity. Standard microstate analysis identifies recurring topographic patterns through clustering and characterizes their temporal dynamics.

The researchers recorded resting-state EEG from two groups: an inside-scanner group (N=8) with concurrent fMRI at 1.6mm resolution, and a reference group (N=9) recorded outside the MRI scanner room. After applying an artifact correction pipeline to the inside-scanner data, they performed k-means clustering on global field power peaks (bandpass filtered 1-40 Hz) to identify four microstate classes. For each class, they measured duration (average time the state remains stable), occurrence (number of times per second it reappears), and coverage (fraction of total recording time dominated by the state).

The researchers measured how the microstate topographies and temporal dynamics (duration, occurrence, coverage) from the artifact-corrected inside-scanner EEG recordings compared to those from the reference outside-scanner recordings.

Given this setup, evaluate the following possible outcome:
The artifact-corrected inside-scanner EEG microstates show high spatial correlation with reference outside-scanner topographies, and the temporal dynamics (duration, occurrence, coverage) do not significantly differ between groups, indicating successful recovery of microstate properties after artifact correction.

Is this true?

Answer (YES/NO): NO